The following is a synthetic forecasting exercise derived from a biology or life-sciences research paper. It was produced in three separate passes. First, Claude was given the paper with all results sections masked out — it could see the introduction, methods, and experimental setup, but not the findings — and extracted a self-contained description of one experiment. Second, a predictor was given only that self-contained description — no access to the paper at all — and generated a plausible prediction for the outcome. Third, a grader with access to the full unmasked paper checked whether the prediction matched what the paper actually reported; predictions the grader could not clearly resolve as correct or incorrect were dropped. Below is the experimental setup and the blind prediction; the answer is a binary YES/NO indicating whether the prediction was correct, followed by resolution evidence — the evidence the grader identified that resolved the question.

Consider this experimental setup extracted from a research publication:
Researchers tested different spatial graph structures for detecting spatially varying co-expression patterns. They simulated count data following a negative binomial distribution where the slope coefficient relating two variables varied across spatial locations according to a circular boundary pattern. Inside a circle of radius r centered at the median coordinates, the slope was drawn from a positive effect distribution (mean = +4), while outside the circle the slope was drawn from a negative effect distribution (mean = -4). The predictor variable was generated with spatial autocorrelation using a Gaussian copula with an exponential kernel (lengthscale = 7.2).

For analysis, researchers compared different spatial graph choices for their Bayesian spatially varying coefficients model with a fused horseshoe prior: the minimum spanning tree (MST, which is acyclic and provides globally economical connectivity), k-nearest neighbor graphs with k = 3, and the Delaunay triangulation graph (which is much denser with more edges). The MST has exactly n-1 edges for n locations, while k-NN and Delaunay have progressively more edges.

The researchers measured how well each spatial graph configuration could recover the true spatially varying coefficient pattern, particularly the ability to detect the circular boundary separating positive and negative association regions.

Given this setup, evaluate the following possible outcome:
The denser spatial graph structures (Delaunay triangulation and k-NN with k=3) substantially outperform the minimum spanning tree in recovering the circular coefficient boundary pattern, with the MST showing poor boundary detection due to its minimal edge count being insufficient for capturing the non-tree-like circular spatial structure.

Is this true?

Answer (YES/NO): YES